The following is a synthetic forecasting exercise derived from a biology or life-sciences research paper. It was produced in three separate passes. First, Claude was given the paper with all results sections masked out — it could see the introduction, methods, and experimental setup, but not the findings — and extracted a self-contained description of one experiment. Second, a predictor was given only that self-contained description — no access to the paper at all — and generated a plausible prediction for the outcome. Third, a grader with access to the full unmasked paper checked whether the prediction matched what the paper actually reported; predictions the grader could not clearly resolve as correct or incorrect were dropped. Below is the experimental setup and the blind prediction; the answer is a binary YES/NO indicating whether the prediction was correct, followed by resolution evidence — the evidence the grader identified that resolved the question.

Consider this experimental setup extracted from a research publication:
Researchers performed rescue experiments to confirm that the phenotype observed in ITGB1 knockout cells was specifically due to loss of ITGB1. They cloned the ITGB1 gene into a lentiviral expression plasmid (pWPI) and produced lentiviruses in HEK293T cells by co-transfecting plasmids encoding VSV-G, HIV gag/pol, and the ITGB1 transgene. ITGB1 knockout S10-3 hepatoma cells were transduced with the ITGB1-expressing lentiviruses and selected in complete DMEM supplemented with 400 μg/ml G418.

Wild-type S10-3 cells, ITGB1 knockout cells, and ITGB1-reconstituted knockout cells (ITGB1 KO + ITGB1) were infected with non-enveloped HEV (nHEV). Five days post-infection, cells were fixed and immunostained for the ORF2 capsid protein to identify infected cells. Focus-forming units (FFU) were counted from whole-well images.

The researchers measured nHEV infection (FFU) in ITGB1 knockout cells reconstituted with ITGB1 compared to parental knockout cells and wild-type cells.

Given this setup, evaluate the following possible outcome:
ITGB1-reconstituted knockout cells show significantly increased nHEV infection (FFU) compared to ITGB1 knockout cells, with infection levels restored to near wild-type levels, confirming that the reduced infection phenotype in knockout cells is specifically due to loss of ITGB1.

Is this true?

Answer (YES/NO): YES